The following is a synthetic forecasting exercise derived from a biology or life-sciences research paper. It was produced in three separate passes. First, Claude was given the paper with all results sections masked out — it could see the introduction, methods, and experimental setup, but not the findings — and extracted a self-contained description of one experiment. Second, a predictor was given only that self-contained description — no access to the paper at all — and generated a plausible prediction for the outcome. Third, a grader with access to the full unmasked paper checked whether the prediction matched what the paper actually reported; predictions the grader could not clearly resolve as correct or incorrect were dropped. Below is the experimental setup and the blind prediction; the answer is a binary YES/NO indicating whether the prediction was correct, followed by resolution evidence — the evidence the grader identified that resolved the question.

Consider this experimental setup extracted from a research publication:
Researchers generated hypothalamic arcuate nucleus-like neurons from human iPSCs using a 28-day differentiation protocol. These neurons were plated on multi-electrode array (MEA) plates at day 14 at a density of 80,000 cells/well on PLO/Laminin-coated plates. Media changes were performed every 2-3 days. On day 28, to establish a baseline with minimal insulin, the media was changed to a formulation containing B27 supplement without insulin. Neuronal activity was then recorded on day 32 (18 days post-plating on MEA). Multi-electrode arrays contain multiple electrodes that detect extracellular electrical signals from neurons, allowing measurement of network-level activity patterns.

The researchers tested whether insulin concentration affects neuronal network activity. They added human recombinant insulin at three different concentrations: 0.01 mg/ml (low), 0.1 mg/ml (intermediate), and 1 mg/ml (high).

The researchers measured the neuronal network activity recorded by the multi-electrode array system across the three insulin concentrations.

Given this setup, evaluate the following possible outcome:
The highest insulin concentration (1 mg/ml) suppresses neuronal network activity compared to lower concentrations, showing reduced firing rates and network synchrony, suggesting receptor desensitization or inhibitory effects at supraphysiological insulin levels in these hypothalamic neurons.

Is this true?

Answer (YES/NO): NO